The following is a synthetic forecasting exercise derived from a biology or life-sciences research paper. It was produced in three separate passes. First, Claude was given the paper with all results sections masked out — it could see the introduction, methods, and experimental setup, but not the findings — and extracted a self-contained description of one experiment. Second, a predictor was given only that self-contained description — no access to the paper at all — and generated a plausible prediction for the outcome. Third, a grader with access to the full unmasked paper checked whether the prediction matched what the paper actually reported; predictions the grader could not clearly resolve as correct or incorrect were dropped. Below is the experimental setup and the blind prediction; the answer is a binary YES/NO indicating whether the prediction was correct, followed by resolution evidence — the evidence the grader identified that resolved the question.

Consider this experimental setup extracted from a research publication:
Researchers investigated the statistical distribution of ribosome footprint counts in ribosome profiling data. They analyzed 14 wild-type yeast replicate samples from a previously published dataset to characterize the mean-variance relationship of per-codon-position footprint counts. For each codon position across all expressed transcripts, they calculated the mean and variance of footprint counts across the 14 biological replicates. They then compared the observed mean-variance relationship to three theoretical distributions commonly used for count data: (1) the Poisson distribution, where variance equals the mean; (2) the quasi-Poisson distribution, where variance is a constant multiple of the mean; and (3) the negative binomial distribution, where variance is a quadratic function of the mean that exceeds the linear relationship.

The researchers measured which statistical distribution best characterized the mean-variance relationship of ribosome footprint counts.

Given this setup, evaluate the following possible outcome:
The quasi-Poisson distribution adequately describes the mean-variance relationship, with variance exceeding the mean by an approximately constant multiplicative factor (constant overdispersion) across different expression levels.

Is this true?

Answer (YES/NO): NO